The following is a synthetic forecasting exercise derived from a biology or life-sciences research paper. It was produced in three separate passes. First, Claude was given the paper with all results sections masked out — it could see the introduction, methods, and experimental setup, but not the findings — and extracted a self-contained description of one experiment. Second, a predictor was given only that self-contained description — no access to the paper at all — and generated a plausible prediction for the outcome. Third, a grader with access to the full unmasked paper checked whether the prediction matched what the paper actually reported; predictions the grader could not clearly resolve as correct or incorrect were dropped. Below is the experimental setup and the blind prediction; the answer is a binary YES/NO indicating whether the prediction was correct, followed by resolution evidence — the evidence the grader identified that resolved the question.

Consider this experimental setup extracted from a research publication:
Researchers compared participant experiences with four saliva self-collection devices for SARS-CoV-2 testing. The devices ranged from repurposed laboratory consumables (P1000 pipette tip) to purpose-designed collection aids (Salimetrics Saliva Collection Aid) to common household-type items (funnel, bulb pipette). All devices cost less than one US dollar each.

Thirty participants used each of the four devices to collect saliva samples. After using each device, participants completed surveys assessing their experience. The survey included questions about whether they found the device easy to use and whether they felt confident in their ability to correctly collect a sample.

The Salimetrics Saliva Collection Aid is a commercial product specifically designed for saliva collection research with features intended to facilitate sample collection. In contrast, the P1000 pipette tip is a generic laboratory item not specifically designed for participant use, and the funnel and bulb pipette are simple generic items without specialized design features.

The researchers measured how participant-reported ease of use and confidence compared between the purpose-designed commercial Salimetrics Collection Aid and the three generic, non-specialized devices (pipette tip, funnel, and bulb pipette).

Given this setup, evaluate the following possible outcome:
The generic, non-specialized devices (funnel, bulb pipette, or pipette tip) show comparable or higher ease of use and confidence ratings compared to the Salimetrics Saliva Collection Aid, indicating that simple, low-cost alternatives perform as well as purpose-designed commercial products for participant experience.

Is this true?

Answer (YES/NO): YES